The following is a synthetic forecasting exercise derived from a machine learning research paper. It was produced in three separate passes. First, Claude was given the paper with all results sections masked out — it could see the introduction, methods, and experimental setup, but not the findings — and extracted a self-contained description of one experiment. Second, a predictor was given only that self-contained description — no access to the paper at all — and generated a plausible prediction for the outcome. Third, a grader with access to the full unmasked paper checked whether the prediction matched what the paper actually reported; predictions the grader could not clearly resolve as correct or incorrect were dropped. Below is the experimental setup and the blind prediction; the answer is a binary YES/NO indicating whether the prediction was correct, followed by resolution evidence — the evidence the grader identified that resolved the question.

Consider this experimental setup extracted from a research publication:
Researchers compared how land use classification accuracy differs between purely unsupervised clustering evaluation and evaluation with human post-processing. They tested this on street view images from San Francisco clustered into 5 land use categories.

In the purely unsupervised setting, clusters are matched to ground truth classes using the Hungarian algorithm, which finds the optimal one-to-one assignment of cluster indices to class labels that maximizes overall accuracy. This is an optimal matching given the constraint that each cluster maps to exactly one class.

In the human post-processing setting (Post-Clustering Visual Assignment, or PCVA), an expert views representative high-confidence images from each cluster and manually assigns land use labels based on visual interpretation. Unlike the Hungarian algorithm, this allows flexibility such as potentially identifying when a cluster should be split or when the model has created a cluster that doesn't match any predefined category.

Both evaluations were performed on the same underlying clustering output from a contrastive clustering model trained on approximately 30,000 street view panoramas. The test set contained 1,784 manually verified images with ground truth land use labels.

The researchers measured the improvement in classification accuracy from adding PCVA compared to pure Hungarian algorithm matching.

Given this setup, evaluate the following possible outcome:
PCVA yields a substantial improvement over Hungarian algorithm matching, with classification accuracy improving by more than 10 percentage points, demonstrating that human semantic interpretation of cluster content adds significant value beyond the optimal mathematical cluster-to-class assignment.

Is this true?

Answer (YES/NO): NO